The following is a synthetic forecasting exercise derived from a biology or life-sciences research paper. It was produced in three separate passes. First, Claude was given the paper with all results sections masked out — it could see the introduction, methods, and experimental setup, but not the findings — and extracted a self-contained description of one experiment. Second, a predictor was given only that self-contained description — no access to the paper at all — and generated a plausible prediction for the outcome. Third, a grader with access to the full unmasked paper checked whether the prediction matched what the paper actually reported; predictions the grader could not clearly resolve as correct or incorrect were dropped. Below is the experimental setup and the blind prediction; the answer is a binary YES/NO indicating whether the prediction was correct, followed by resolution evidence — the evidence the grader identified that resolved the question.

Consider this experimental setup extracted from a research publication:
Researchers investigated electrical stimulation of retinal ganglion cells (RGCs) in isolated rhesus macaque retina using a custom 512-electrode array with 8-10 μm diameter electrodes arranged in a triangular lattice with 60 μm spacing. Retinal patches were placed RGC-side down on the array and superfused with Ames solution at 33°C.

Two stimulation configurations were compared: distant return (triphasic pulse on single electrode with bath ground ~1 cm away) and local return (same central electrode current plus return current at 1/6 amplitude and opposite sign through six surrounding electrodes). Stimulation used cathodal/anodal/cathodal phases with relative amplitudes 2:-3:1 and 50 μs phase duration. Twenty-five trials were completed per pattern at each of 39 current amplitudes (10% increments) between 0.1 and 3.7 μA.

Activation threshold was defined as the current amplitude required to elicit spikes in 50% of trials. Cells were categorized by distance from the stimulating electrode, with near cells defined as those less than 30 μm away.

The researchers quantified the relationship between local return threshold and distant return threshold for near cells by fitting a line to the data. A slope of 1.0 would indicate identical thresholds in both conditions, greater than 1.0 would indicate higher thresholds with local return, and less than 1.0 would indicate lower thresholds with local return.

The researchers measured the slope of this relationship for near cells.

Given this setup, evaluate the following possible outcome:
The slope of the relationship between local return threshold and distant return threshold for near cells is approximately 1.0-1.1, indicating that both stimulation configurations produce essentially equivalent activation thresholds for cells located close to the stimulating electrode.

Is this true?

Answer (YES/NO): NO